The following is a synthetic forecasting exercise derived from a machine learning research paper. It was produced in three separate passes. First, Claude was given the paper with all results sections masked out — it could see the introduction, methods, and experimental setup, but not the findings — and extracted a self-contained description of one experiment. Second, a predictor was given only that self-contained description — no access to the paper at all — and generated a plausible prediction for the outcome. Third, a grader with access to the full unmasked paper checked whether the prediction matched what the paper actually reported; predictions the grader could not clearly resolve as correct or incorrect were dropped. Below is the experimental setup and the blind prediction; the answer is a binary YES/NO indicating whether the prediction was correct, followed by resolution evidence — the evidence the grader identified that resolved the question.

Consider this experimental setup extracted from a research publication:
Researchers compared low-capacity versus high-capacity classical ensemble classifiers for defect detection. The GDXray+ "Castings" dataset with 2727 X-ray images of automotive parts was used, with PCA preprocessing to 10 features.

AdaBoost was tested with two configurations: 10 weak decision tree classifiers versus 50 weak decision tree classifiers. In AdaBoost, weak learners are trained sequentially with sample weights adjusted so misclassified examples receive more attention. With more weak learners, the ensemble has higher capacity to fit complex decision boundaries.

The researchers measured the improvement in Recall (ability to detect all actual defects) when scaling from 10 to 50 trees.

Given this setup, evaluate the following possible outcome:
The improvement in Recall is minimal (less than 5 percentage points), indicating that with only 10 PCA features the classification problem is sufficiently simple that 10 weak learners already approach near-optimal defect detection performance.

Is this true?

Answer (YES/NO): NO